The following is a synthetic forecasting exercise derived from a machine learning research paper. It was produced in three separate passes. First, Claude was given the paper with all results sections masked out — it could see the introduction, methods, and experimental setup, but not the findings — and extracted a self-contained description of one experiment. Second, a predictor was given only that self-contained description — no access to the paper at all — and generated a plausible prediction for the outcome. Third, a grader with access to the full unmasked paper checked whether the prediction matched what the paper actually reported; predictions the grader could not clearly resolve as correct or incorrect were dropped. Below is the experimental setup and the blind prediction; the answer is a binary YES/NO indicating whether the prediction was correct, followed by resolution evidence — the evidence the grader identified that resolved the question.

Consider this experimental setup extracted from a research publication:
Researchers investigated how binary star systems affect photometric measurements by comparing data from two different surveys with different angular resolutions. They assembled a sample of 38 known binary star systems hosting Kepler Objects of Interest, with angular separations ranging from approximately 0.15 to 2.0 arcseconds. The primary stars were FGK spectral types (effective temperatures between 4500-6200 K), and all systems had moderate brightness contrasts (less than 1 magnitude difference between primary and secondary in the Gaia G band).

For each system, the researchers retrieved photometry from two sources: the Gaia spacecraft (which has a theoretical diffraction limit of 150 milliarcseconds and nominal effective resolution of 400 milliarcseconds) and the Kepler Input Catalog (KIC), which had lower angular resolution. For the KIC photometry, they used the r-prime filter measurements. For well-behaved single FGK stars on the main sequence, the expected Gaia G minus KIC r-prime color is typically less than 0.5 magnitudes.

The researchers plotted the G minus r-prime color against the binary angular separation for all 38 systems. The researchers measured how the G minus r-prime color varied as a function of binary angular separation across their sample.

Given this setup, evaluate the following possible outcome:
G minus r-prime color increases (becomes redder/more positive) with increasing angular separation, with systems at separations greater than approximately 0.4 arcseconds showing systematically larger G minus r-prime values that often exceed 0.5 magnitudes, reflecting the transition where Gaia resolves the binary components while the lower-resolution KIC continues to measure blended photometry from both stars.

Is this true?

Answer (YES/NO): YES